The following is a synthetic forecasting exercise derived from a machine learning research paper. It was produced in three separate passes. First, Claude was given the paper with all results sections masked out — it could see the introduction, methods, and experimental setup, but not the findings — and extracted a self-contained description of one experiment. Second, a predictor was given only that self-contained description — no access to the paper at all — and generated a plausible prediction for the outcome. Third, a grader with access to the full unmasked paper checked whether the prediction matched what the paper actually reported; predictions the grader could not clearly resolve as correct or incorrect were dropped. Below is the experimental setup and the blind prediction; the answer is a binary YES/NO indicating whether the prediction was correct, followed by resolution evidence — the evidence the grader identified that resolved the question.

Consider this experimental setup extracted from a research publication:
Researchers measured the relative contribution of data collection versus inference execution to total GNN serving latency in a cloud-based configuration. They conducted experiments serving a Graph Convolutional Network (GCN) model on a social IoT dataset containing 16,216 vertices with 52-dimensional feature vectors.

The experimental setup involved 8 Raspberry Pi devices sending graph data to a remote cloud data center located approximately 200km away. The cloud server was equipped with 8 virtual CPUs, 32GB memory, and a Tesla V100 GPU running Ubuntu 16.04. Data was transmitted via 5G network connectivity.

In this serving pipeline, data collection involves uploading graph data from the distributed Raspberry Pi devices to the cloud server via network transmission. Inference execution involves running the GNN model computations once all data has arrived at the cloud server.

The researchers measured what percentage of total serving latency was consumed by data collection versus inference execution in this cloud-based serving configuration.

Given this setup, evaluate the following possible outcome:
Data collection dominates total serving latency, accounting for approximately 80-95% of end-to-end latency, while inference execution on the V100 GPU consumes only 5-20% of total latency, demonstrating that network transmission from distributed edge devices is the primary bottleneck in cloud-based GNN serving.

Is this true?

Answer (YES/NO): NO